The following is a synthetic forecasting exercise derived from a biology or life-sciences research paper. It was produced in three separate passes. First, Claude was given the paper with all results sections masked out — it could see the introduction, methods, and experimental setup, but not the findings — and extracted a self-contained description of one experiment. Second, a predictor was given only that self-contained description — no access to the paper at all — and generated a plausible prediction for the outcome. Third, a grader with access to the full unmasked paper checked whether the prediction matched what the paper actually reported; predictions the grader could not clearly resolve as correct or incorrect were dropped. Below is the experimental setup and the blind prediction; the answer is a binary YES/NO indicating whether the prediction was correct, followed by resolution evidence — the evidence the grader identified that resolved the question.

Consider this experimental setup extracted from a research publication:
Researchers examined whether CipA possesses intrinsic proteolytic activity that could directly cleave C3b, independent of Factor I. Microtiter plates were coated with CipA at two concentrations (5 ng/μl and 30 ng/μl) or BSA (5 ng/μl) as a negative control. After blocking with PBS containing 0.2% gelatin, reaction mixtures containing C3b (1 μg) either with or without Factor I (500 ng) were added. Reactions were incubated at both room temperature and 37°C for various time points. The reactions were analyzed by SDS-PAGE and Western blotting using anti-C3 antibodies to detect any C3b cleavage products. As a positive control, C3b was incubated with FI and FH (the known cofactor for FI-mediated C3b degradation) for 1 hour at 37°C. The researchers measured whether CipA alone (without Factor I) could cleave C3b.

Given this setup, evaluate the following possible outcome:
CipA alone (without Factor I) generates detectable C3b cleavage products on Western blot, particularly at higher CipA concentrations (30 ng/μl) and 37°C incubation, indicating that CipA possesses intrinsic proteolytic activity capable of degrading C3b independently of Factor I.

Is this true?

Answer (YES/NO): NO